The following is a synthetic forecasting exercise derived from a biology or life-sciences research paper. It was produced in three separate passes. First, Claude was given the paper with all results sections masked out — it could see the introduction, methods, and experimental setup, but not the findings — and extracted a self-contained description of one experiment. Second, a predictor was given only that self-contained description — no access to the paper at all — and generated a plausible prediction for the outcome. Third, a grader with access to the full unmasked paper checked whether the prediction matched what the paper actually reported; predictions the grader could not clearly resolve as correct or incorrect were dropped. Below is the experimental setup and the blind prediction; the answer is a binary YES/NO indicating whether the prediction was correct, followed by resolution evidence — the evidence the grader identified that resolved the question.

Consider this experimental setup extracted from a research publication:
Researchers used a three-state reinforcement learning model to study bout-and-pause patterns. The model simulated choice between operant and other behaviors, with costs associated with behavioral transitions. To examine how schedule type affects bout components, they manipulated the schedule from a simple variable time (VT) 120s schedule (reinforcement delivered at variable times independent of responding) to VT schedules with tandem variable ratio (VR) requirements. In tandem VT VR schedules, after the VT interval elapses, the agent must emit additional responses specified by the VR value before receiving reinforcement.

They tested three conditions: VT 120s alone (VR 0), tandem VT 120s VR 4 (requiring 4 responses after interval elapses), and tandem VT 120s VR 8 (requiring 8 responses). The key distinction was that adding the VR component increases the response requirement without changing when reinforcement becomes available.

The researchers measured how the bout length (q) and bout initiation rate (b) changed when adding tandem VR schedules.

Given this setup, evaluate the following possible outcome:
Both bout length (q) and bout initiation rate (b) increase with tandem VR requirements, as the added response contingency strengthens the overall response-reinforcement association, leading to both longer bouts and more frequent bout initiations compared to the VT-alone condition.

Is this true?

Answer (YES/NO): NO